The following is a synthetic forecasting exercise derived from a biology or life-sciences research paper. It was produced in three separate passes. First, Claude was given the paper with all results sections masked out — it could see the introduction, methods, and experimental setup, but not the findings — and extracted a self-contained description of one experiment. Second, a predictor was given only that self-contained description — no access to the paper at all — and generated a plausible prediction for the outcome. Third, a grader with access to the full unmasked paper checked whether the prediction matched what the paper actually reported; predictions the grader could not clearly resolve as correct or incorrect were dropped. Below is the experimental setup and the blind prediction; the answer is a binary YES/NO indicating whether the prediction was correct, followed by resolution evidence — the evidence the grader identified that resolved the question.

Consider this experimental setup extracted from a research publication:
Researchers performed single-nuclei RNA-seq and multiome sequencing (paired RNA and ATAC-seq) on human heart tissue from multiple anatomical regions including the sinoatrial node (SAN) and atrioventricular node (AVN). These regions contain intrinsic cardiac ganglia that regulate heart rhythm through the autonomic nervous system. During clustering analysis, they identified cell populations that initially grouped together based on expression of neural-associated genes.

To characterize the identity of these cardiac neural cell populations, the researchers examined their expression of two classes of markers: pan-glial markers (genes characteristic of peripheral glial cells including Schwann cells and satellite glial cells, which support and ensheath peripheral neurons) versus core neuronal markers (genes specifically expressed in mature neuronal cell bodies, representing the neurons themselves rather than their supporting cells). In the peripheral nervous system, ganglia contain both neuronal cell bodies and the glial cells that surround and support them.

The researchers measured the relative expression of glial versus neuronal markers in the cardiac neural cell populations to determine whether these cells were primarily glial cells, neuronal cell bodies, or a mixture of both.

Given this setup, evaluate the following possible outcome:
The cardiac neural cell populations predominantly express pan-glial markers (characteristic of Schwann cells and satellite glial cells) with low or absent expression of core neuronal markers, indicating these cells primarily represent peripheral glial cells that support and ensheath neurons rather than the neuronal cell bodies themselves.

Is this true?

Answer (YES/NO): YES